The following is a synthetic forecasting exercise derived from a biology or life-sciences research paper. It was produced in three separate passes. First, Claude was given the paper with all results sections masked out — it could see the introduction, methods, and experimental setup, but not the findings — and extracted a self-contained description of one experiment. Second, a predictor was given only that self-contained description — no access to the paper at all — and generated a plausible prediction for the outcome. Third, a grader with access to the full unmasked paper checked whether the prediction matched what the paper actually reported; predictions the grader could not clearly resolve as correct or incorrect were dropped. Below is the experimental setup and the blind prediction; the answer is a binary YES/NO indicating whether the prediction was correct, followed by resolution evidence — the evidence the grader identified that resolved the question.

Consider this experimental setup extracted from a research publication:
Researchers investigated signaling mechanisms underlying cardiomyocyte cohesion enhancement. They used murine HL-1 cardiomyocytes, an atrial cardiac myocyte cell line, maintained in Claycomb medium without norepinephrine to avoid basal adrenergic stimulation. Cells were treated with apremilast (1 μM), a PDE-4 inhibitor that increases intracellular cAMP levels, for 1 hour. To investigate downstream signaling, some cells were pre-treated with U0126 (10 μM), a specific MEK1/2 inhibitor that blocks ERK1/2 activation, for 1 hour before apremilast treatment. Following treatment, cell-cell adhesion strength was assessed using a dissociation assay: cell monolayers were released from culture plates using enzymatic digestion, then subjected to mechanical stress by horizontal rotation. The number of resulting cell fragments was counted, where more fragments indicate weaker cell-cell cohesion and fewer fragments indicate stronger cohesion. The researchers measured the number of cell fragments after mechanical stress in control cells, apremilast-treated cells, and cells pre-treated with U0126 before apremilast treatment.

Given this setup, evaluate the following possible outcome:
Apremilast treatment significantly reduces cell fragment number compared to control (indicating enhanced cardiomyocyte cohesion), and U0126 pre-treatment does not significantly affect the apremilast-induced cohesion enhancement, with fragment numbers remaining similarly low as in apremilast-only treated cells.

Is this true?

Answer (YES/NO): NO